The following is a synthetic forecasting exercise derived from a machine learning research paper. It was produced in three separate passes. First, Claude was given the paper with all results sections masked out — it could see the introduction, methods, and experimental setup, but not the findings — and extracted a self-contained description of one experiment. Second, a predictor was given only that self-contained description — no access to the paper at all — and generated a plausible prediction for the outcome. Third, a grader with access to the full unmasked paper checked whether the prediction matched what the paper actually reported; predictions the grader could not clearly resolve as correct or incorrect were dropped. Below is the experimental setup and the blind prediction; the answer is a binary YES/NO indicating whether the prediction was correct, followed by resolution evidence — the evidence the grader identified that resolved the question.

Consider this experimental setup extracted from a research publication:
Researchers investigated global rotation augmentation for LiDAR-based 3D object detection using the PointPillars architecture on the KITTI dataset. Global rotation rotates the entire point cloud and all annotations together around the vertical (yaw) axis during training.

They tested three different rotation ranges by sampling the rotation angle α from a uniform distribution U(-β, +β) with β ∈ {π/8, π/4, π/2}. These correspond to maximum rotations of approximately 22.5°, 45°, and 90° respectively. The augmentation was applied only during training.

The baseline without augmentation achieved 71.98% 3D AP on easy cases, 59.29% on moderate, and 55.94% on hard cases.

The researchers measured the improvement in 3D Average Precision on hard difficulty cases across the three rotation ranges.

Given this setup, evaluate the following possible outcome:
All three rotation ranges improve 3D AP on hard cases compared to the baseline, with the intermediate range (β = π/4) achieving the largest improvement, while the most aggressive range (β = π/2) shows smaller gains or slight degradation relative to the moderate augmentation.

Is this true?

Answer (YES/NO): NO